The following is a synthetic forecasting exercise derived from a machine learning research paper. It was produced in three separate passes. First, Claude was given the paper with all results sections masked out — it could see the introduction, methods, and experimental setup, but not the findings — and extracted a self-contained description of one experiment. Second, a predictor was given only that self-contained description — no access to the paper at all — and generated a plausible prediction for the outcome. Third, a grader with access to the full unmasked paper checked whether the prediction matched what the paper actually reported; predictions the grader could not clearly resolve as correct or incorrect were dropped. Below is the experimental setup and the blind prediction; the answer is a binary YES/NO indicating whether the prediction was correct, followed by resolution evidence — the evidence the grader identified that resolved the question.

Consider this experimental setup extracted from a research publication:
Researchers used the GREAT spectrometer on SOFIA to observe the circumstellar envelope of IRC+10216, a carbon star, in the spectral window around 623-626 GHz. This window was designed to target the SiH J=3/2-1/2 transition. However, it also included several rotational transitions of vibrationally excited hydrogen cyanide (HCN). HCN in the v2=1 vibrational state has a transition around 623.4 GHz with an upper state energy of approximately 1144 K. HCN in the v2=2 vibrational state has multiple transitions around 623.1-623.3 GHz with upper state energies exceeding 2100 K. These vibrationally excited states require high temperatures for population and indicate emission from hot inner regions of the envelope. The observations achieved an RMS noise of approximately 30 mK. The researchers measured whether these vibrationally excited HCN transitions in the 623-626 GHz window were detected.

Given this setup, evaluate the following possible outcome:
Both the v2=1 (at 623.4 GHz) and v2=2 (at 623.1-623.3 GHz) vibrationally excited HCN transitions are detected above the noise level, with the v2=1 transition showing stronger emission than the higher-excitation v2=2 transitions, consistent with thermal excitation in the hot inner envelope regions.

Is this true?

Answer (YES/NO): YES